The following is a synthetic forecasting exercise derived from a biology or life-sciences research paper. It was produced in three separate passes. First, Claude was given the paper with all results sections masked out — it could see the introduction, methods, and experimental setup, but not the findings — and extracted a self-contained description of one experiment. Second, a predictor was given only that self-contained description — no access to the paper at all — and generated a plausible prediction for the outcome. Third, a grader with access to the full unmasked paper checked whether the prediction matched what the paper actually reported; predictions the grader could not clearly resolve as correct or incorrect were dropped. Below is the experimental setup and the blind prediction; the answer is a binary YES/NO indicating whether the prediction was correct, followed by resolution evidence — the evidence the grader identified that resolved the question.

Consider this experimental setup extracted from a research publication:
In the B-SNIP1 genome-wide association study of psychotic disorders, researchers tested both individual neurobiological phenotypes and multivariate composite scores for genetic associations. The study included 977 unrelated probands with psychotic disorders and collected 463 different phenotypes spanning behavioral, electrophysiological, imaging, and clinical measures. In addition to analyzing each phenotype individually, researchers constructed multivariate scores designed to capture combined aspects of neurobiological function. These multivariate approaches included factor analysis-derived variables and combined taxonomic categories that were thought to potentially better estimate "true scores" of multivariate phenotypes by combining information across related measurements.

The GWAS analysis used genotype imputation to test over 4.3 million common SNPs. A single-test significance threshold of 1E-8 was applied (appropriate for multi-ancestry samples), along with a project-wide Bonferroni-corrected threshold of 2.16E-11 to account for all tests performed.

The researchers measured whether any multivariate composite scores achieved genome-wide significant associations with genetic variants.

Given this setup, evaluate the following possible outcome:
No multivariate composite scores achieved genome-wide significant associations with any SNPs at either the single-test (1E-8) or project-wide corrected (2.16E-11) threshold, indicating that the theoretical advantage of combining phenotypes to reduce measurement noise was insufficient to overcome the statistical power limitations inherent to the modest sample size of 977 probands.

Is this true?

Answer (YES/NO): YES